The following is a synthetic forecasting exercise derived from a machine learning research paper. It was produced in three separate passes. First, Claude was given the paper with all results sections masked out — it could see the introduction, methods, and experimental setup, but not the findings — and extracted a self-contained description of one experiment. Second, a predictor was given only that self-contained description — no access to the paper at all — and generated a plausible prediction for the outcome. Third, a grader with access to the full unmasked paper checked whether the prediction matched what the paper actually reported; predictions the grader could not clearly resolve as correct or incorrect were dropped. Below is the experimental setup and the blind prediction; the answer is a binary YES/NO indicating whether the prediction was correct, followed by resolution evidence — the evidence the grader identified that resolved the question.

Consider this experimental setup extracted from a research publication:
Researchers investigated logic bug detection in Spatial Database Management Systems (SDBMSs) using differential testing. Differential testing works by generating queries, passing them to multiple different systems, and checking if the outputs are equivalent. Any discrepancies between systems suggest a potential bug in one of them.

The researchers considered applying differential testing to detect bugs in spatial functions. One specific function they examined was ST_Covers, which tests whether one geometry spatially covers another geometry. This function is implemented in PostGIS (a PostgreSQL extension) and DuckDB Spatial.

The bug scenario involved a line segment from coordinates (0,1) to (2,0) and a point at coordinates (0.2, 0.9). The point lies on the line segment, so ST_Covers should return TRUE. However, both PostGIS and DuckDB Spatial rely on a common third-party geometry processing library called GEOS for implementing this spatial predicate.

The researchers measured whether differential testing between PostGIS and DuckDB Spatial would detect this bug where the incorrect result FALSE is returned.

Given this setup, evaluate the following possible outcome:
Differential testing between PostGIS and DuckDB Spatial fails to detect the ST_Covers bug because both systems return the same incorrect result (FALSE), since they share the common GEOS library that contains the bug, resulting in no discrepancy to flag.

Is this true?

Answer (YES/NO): YES